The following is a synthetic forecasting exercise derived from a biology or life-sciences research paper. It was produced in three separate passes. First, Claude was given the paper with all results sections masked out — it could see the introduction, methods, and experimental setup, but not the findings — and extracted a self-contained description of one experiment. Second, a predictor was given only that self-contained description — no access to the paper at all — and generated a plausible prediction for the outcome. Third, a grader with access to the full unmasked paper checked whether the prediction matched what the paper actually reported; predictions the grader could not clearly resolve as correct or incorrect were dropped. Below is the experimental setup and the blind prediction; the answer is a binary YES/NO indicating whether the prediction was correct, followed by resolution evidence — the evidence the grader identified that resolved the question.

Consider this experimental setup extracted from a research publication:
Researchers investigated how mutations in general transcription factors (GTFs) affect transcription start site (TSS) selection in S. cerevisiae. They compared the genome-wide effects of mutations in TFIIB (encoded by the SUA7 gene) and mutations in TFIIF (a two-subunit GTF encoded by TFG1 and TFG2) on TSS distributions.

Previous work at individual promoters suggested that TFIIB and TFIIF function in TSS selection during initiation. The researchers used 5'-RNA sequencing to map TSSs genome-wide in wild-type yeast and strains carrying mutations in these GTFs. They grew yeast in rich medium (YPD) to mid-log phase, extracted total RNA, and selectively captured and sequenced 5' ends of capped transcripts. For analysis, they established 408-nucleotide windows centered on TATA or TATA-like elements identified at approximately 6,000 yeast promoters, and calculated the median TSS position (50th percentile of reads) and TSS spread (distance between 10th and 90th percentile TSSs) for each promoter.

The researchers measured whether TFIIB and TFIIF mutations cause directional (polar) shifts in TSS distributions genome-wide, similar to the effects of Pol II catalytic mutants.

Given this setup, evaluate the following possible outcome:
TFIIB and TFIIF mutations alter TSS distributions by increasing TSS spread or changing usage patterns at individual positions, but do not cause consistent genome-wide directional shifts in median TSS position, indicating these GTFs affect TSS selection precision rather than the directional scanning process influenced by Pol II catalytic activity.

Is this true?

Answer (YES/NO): NO